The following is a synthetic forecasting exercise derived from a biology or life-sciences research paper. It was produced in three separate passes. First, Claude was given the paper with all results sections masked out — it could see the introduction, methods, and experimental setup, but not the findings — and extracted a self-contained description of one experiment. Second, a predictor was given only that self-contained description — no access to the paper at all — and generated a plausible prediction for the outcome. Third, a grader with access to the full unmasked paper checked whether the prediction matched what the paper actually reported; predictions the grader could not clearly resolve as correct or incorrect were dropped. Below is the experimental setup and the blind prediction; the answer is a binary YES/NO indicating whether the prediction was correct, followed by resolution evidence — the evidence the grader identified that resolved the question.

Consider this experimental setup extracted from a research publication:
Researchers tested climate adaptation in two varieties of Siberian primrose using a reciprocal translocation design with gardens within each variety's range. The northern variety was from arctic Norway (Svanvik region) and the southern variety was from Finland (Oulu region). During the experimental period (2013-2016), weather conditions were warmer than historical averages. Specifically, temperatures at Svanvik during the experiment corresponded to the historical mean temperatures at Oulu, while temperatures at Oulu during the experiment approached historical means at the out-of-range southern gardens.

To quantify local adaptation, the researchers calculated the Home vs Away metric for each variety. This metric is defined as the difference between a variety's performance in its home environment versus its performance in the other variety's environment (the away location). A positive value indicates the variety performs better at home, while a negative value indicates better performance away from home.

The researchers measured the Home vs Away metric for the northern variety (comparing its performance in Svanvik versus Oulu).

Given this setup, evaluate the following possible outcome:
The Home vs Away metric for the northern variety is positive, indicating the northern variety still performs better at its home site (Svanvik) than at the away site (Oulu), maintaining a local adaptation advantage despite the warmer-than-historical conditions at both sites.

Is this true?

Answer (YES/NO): YES